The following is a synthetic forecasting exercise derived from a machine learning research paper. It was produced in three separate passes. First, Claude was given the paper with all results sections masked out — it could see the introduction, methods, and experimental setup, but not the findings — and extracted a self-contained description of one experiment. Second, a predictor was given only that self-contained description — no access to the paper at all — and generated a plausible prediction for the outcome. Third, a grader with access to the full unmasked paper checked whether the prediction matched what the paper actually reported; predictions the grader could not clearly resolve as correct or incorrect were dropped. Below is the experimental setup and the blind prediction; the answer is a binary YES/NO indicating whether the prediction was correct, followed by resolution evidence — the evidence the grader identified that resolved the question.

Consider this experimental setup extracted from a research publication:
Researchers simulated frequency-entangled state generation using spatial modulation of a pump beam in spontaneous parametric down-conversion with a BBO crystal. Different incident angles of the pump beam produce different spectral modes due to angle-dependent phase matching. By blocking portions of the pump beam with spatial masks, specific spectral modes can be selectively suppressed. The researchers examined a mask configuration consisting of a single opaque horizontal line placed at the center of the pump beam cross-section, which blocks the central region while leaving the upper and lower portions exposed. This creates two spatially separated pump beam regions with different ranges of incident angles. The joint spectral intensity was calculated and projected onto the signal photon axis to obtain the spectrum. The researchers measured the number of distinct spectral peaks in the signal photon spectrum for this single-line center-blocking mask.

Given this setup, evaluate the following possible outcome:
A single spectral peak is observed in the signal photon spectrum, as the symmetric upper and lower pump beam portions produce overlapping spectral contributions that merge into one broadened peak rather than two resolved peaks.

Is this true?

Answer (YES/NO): NO